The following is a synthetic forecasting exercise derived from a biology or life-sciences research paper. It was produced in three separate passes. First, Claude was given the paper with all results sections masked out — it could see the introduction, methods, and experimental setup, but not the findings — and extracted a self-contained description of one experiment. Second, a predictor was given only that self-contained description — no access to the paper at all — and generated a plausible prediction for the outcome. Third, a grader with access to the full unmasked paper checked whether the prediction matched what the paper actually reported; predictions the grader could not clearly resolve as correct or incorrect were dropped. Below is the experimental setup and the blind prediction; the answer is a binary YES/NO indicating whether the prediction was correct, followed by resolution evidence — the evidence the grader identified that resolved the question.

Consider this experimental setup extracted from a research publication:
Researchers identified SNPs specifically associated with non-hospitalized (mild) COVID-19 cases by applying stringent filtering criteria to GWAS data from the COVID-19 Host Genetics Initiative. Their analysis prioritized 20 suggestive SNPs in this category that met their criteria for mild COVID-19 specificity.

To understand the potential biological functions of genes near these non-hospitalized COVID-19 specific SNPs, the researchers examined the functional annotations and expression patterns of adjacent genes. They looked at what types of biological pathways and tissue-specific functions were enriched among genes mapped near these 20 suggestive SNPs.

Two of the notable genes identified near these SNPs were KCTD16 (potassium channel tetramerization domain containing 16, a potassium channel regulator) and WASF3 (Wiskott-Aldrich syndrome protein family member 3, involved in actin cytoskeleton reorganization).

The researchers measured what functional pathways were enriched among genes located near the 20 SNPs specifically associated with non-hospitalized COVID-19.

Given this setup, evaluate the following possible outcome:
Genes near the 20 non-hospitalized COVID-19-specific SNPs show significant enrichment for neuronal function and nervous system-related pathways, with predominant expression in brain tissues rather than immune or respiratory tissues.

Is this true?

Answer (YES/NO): YES